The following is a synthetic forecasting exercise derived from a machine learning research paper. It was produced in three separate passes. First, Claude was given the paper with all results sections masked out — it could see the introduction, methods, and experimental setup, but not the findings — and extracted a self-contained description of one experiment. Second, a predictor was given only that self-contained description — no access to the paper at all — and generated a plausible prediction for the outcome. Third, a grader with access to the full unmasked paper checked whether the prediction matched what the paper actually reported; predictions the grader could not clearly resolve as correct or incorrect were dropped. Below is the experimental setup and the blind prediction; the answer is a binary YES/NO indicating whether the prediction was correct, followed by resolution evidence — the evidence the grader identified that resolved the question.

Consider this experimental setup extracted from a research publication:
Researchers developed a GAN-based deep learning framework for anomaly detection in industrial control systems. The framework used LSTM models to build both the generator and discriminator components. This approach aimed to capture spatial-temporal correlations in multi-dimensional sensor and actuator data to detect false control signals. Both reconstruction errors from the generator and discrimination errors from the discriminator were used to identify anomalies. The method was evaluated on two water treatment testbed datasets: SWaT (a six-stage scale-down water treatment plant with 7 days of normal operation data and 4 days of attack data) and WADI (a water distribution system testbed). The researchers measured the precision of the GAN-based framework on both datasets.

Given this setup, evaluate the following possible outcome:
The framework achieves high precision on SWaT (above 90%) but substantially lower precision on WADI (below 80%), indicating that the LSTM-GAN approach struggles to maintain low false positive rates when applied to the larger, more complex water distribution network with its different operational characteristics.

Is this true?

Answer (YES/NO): NO